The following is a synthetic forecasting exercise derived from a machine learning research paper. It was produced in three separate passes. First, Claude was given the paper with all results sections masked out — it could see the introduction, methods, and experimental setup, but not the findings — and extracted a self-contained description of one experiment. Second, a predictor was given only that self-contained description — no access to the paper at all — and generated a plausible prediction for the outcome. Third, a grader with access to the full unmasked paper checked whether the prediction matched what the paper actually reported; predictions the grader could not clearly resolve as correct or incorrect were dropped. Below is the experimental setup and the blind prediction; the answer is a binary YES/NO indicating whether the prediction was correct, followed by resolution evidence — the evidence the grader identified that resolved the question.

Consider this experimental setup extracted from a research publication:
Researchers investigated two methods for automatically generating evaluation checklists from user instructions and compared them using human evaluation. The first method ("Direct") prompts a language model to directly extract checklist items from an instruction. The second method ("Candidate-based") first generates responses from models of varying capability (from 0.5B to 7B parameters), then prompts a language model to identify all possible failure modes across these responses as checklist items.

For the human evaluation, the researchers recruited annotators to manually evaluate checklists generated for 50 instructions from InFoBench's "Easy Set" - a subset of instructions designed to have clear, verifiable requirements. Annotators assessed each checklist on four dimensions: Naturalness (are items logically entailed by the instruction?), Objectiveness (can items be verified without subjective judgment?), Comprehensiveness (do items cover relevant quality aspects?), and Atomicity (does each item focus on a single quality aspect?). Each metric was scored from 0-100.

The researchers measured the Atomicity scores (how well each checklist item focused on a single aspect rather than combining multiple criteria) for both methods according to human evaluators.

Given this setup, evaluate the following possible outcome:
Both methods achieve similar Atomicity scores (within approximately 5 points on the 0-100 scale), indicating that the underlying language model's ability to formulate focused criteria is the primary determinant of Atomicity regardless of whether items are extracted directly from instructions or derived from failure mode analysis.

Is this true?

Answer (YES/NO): NO